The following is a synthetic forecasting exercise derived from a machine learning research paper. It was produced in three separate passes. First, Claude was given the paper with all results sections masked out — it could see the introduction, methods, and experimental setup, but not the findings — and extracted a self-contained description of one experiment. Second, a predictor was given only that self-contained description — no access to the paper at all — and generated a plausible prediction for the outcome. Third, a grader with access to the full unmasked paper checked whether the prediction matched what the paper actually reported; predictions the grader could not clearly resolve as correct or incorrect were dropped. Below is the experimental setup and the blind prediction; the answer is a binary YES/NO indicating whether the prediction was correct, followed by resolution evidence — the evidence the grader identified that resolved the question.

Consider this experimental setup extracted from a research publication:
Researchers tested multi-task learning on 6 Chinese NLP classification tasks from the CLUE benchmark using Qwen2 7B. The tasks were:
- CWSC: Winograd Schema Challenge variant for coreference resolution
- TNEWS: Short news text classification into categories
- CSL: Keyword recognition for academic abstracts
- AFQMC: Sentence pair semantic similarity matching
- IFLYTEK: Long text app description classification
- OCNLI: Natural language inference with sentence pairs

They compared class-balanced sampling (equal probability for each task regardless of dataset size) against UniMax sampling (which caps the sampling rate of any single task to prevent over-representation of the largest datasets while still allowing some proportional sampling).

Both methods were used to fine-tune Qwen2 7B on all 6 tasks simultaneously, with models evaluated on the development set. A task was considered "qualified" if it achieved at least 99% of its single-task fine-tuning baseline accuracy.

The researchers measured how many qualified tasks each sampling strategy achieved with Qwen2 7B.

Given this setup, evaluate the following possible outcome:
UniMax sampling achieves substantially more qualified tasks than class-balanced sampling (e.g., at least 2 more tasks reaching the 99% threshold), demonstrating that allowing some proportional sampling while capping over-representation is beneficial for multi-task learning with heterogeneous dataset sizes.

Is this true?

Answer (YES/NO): NO